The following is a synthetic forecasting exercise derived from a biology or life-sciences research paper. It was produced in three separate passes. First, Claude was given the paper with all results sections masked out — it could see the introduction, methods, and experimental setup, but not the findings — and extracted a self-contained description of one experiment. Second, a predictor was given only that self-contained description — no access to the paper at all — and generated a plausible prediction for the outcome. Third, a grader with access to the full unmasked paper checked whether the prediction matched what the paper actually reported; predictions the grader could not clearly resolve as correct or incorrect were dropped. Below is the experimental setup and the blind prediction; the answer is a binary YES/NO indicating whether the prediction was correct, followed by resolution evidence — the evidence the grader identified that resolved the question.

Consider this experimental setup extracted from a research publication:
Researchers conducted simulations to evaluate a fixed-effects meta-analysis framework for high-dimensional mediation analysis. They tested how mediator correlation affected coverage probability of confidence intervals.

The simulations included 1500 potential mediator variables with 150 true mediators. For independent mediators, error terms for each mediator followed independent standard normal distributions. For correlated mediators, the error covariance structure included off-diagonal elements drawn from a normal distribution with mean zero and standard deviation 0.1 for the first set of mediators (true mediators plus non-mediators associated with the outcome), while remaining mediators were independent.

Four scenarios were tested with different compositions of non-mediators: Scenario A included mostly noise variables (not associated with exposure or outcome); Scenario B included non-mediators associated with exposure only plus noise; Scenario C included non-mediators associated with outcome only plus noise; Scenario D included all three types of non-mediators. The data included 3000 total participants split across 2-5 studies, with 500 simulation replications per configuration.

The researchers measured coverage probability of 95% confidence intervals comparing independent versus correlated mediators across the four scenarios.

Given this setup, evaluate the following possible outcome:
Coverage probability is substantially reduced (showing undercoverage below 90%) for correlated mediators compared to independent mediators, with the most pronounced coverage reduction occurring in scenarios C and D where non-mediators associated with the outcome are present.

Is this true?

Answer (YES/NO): NO